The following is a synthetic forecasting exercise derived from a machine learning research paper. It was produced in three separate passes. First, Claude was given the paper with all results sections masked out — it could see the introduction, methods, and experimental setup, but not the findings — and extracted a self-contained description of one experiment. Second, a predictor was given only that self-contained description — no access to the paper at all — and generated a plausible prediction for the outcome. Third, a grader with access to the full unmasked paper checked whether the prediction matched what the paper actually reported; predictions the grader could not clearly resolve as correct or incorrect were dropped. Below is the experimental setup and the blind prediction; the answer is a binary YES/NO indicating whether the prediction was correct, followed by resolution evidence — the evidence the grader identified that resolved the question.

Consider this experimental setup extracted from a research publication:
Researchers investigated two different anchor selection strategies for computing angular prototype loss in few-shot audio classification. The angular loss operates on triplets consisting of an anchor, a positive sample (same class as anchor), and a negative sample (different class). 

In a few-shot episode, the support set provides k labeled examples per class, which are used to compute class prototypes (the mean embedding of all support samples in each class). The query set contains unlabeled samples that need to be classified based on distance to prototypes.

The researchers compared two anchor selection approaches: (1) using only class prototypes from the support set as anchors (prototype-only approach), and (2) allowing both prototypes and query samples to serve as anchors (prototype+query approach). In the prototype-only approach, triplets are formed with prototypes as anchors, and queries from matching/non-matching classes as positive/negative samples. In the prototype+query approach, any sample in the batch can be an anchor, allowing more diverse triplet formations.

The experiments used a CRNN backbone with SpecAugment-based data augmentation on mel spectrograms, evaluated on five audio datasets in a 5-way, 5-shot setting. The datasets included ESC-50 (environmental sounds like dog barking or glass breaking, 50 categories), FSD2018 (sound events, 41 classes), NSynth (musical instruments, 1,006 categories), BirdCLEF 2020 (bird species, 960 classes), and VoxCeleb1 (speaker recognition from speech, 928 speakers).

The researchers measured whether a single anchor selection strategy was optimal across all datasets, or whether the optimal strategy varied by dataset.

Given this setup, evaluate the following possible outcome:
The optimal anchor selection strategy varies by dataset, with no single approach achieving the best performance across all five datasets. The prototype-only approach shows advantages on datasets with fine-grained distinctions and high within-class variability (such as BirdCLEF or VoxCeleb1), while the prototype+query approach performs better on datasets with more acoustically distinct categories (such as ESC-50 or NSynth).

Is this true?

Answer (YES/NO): NO